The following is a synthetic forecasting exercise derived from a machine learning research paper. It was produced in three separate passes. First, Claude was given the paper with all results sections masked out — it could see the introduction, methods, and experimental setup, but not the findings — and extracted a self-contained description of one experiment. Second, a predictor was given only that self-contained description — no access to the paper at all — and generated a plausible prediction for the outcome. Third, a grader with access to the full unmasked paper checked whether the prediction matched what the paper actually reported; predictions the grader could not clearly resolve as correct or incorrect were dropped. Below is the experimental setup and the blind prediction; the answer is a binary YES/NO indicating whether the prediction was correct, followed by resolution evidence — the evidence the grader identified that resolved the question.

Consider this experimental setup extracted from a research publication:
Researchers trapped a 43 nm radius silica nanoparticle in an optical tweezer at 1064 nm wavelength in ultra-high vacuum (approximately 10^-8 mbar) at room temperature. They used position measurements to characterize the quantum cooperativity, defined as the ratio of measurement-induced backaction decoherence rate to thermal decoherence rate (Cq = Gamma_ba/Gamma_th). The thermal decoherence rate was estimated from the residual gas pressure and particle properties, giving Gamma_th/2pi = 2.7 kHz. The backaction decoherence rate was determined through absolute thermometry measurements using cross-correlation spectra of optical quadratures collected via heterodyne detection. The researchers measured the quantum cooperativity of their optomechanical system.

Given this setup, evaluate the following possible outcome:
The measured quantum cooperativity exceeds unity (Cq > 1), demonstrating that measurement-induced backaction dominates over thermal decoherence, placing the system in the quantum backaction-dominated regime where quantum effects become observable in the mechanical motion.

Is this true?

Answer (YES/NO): YES